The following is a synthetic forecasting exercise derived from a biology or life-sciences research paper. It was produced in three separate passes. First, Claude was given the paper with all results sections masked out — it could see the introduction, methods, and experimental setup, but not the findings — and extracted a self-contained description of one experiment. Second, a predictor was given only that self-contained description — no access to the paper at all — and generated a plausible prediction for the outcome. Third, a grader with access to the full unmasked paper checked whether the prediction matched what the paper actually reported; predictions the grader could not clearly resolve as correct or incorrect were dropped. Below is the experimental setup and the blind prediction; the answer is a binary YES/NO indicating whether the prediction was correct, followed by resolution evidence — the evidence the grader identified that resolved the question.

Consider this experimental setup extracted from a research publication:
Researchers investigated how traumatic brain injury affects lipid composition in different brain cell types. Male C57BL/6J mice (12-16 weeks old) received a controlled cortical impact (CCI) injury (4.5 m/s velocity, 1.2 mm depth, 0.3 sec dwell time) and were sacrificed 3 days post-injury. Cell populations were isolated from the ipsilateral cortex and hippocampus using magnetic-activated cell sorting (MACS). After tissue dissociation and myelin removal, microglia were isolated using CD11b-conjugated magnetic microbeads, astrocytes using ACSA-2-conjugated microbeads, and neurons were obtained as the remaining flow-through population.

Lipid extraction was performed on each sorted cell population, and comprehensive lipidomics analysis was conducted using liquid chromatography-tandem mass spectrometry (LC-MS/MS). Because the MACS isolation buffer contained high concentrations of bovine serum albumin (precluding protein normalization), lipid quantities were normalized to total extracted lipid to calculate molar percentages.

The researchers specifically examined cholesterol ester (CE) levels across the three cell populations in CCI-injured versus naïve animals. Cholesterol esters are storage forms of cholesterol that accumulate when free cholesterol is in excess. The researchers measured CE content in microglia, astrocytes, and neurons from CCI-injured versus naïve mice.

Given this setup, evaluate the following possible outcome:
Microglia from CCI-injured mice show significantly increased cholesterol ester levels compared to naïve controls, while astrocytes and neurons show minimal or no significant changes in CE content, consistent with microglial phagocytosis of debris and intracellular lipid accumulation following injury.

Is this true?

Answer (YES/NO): NO